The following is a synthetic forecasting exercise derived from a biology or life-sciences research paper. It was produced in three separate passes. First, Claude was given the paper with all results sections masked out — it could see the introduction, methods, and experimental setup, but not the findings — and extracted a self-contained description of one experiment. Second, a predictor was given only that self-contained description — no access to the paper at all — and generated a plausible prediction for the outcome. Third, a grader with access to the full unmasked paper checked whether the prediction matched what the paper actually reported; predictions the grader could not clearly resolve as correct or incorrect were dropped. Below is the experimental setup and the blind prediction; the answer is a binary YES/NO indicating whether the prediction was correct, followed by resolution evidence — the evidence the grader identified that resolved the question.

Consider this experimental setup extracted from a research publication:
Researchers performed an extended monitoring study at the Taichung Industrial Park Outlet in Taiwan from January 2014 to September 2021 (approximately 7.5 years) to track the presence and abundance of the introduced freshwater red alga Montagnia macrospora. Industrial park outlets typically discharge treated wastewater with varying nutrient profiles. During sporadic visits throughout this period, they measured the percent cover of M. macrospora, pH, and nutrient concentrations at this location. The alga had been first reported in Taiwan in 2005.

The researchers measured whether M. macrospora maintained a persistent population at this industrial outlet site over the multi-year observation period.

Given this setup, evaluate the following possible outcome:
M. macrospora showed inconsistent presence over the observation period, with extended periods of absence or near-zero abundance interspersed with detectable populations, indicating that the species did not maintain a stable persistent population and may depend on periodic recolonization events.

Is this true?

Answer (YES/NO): NO